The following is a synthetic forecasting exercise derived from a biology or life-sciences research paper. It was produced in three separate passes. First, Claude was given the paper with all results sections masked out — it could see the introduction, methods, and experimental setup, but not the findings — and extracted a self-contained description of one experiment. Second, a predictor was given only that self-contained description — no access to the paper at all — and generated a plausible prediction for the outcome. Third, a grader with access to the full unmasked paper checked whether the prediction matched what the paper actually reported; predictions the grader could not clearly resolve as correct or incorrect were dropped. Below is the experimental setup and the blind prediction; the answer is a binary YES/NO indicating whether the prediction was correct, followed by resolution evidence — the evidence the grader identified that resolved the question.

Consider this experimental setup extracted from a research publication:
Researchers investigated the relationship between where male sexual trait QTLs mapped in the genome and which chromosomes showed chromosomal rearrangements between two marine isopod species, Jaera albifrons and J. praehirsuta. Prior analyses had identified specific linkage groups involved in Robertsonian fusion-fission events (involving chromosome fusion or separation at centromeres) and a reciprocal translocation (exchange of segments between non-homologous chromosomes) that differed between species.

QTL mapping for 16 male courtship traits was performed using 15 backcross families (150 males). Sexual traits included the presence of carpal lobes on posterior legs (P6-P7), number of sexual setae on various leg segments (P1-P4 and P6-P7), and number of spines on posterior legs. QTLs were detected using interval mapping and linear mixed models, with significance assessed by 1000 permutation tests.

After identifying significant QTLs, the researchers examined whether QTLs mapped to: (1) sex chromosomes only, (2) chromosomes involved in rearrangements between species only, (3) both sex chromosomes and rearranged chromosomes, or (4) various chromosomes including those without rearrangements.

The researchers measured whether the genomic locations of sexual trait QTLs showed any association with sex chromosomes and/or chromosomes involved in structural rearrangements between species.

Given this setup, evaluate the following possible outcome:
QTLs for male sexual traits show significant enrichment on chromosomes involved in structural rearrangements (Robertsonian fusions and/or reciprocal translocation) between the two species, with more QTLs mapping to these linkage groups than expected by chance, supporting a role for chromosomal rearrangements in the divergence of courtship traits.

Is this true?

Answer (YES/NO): NO